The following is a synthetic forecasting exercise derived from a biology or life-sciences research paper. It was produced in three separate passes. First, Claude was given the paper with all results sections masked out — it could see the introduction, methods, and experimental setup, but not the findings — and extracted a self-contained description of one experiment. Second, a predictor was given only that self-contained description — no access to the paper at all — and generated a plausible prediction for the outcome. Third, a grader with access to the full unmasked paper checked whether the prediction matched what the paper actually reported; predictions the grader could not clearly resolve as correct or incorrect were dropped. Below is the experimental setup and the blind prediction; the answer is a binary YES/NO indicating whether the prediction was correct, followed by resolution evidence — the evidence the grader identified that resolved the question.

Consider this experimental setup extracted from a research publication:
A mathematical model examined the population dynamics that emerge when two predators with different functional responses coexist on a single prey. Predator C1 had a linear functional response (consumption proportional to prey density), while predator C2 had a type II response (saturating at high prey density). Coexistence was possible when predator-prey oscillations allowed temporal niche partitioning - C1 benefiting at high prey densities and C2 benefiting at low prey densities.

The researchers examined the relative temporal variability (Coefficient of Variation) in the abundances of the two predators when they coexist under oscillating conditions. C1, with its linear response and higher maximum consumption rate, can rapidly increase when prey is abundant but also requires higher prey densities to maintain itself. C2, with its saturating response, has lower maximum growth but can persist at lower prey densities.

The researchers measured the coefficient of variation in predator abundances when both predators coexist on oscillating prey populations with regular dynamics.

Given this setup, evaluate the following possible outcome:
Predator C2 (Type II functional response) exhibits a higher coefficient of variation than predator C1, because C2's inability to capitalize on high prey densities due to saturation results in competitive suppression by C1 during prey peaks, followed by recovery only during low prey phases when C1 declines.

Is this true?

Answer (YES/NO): NO